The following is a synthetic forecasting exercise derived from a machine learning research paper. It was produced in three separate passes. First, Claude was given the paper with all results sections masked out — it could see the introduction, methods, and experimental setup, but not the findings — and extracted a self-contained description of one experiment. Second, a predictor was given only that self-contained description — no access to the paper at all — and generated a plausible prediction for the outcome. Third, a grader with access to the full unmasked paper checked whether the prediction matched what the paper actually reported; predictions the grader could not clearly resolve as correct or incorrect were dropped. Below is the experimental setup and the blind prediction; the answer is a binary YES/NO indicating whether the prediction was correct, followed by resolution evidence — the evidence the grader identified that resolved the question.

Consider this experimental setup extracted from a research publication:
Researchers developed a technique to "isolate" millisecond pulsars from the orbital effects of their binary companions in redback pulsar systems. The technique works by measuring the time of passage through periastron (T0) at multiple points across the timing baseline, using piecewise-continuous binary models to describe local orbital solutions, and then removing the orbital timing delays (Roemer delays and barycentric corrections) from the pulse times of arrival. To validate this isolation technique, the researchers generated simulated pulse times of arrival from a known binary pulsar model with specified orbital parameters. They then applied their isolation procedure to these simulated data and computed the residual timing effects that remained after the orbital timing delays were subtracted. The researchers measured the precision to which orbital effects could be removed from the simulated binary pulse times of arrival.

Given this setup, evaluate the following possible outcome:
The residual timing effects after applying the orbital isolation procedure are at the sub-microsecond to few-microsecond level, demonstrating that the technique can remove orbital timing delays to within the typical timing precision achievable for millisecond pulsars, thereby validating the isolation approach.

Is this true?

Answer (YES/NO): YES